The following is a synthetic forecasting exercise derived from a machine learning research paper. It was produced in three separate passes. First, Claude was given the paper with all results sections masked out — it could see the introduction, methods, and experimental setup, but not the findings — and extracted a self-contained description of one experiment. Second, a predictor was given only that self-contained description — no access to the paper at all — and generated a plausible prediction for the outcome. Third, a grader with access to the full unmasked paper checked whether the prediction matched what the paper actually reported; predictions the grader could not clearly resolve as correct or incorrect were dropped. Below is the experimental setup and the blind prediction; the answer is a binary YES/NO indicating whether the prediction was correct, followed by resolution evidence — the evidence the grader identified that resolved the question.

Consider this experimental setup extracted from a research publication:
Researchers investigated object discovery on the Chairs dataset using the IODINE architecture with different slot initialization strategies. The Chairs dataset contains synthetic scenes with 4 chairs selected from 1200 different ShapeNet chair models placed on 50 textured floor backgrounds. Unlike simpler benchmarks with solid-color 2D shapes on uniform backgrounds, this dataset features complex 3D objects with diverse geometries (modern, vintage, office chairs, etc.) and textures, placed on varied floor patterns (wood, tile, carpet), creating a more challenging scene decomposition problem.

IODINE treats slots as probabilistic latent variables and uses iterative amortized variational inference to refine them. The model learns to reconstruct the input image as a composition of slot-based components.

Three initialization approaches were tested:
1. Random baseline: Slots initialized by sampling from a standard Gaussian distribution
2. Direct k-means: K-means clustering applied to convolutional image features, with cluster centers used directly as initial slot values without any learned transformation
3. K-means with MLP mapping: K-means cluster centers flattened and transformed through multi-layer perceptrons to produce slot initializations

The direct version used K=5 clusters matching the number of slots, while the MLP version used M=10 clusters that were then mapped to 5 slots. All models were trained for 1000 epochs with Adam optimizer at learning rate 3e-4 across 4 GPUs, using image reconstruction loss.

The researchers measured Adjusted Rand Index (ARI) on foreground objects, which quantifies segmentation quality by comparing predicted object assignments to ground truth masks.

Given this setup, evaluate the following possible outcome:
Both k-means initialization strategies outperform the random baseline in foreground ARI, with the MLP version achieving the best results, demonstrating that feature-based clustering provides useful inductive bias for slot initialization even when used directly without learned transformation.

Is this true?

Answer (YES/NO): YES